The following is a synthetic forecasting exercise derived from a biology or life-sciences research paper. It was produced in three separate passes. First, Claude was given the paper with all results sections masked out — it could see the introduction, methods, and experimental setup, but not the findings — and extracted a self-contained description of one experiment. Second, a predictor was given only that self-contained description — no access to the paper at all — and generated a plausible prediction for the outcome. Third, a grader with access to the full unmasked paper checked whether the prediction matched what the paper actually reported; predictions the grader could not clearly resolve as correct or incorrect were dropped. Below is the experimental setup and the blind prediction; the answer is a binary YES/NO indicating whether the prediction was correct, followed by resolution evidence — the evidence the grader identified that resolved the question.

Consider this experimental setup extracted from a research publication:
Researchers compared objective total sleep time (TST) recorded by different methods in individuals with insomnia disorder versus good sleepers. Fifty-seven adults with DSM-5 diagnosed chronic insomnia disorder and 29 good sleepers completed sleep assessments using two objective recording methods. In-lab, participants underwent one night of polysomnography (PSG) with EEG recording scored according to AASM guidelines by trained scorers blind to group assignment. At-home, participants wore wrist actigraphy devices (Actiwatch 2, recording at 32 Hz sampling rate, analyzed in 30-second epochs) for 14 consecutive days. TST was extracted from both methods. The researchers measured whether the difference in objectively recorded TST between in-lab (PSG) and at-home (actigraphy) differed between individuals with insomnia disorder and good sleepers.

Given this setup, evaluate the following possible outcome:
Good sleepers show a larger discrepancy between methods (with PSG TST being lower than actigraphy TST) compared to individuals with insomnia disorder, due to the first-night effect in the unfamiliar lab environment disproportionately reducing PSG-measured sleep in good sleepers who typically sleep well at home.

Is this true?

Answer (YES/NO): NO